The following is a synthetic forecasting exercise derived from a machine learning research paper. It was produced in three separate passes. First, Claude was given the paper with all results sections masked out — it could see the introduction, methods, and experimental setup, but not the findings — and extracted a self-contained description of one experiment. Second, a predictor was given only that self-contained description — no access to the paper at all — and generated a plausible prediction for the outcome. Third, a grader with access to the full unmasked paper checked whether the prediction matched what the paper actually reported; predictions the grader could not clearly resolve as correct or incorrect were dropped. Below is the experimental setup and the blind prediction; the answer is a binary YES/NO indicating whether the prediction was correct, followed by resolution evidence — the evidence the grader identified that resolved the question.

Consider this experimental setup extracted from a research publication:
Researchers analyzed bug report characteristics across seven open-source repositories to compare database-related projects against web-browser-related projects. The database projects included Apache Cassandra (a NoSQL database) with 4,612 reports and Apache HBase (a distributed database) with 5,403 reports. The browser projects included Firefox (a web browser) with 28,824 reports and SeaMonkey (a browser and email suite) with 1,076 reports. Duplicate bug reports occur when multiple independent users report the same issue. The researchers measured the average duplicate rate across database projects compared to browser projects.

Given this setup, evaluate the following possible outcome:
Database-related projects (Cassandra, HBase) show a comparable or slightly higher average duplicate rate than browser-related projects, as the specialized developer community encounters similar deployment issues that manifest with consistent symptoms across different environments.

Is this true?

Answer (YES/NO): NO